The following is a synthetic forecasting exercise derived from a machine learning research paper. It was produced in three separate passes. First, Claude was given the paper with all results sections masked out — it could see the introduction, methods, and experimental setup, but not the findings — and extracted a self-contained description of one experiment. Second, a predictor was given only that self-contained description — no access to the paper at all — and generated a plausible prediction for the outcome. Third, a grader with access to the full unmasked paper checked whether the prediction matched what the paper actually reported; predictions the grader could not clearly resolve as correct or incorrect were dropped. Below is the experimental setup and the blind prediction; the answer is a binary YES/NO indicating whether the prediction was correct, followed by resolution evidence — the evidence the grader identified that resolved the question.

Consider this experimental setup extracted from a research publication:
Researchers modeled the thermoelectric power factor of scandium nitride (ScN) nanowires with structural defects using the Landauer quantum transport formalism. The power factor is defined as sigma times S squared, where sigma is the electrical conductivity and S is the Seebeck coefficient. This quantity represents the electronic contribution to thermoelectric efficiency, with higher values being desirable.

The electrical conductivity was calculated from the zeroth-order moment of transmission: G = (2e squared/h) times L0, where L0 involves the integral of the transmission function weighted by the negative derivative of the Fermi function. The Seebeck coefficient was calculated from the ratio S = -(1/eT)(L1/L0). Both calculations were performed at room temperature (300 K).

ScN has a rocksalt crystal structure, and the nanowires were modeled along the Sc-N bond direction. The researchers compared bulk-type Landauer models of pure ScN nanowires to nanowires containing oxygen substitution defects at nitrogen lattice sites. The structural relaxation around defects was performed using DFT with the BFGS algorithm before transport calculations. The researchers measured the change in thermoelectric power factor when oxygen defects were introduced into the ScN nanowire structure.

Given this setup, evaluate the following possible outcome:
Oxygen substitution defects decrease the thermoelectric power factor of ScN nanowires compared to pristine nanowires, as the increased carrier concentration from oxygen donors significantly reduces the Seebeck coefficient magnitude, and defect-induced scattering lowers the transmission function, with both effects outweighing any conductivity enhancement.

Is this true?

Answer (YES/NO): NO